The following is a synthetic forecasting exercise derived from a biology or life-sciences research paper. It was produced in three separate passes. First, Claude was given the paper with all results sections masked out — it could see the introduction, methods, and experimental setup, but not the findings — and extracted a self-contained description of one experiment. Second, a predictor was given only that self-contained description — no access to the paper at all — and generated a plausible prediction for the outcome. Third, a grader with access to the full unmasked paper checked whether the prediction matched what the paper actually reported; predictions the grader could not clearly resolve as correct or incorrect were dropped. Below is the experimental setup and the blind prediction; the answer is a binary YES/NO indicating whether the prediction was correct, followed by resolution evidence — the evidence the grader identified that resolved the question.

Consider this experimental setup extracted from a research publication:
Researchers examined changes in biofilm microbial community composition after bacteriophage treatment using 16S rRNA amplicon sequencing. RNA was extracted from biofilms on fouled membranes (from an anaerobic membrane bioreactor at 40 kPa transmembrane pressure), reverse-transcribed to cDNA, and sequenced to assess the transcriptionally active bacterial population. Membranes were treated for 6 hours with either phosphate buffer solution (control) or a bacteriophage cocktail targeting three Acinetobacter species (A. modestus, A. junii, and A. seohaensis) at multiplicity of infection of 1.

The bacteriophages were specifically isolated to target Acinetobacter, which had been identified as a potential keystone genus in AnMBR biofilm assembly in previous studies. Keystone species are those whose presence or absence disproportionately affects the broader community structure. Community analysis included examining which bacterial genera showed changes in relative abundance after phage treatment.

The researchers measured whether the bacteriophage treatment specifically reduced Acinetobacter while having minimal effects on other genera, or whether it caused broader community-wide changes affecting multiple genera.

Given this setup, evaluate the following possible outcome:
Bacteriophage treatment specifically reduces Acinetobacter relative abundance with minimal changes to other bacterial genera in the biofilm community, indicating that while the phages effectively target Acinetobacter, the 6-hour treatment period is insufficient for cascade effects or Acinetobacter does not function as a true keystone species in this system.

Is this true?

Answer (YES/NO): NO